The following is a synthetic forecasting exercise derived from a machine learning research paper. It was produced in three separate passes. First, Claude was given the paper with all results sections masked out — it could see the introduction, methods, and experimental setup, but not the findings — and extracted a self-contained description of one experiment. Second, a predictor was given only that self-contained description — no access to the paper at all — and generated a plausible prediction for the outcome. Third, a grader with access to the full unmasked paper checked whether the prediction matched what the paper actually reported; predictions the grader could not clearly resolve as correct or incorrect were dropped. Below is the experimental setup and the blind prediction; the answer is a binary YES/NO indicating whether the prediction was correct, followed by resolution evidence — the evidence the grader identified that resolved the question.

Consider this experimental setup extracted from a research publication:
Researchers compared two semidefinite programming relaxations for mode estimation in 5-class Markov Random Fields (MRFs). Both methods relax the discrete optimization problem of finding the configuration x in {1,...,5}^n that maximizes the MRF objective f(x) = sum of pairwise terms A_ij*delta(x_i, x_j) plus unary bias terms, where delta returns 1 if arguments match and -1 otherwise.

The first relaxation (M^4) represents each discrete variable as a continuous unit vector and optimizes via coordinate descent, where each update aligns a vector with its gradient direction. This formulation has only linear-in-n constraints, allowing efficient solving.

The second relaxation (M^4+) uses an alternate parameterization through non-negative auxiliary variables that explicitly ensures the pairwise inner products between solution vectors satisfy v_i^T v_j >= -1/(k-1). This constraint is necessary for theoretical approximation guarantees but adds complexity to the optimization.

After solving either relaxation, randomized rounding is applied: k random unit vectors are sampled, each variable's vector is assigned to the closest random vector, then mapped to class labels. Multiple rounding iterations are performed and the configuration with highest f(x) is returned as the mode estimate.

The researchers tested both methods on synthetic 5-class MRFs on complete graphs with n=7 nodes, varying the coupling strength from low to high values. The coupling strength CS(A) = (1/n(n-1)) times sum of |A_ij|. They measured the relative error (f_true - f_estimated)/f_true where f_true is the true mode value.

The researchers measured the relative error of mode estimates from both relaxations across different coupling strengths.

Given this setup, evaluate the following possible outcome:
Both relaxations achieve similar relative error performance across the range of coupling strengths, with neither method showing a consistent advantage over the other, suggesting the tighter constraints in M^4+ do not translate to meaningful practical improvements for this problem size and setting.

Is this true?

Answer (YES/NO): NO